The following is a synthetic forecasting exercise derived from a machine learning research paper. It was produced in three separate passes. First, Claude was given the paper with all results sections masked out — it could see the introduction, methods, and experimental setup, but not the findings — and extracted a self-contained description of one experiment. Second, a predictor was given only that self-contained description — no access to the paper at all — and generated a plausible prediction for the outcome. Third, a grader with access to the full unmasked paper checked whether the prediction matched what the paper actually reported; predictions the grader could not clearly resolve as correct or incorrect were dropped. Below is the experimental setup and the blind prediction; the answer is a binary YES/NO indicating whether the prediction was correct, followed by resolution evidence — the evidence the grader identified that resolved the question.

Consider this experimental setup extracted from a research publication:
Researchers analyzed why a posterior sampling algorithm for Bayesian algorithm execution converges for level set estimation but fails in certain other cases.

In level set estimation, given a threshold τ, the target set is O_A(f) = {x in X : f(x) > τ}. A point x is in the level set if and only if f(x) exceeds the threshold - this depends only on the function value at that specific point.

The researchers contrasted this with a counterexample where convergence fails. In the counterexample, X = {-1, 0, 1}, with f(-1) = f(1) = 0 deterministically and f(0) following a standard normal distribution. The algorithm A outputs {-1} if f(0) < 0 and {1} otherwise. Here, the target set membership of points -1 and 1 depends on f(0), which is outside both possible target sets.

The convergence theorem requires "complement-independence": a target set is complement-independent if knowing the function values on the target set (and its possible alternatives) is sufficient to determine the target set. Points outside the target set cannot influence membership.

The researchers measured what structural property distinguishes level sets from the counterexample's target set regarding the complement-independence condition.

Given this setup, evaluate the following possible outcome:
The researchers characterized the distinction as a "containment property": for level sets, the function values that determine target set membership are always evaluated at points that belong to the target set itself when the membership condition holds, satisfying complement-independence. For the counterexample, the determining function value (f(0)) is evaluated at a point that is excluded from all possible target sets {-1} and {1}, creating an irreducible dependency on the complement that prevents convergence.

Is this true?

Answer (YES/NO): NO